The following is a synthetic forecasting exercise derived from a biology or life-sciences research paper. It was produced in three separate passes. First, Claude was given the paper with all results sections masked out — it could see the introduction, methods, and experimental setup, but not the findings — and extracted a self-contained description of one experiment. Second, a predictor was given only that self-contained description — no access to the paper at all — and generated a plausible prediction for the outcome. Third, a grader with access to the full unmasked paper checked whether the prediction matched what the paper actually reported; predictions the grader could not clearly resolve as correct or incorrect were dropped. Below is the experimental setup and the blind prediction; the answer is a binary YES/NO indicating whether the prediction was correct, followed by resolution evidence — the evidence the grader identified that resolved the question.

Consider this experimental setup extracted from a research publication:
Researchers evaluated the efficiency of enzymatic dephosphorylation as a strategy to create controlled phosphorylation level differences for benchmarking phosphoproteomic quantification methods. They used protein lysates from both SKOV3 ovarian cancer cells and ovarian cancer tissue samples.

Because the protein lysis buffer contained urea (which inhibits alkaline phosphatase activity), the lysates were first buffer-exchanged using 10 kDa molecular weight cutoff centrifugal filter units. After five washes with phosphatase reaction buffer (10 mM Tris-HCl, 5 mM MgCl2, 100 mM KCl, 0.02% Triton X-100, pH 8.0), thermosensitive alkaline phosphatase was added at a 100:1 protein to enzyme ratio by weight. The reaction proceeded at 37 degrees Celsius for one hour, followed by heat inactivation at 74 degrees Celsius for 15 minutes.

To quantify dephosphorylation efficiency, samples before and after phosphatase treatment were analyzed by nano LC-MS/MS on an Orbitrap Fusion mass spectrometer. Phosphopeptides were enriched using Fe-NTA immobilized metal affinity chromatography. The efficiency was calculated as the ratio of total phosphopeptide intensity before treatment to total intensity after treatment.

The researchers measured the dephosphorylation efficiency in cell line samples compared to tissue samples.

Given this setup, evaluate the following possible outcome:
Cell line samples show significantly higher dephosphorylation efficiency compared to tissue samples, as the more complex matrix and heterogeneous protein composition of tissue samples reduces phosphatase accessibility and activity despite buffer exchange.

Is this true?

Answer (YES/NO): NO